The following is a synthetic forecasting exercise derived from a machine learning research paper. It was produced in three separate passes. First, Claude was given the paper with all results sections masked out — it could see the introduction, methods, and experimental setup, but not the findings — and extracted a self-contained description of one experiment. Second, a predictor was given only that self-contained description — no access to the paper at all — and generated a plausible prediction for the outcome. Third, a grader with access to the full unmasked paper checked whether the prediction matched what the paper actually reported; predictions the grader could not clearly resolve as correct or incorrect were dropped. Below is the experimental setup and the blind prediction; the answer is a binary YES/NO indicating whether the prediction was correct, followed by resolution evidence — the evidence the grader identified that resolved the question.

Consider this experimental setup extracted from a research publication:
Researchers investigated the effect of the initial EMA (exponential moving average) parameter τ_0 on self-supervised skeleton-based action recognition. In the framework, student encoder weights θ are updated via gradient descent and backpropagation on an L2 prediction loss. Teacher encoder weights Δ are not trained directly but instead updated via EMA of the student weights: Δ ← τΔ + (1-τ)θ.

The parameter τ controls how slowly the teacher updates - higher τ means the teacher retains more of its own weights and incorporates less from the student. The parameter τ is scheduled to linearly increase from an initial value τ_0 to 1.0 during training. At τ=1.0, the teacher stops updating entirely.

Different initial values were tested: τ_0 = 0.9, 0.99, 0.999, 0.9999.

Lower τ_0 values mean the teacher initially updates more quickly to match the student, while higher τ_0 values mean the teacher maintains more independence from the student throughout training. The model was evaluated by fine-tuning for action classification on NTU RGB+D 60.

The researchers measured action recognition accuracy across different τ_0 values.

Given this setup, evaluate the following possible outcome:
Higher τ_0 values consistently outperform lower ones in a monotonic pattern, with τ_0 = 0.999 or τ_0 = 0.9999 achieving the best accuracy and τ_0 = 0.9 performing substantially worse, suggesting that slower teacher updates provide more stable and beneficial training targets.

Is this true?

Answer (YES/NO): NO